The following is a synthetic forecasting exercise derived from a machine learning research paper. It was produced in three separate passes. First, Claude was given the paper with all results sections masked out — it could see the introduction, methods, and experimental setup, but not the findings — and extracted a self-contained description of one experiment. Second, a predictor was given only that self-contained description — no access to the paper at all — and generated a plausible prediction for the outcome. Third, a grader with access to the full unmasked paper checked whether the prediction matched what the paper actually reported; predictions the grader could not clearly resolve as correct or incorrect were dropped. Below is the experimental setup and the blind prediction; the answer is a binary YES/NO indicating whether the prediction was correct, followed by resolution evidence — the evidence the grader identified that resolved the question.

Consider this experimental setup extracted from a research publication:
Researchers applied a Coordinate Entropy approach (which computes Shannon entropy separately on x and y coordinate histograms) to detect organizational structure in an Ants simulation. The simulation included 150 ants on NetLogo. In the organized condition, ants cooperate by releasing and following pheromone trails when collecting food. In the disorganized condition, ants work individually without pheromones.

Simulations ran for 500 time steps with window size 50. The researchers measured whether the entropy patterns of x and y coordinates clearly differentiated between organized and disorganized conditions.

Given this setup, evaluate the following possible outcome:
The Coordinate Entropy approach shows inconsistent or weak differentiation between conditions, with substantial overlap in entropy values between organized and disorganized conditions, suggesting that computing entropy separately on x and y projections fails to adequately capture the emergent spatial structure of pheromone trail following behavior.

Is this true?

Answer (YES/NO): YES